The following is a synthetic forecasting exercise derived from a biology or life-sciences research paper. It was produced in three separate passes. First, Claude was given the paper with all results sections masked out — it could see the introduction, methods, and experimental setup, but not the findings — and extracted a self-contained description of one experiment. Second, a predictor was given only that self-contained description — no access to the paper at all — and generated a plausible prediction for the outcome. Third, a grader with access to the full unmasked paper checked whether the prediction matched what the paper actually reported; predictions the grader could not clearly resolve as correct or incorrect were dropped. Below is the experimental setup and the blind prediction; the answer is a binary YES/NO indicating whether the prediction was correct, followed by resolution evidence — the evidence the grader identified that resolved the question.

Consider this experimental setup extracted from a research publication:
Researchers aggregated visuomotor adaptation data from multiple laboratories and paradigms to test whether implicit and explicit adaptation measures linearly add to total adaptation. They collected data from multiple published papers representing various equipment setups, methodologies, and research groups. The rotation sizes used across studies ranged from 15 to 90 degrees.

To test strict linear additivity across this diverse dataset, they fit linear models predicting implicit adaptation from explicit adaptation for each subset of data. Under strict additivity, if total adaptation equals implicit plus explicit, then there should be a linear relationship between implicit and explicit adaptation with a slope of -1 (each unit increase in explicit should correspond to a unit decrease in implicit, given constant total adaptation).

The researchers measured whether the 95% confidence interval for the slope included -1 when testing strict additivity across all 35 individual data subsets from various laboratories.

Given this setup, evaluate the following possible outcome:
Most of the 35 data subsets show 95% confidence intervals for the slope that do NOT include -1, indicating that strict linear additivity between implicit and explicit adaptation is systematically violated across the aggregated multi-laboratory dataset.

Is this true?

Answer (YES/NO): YES